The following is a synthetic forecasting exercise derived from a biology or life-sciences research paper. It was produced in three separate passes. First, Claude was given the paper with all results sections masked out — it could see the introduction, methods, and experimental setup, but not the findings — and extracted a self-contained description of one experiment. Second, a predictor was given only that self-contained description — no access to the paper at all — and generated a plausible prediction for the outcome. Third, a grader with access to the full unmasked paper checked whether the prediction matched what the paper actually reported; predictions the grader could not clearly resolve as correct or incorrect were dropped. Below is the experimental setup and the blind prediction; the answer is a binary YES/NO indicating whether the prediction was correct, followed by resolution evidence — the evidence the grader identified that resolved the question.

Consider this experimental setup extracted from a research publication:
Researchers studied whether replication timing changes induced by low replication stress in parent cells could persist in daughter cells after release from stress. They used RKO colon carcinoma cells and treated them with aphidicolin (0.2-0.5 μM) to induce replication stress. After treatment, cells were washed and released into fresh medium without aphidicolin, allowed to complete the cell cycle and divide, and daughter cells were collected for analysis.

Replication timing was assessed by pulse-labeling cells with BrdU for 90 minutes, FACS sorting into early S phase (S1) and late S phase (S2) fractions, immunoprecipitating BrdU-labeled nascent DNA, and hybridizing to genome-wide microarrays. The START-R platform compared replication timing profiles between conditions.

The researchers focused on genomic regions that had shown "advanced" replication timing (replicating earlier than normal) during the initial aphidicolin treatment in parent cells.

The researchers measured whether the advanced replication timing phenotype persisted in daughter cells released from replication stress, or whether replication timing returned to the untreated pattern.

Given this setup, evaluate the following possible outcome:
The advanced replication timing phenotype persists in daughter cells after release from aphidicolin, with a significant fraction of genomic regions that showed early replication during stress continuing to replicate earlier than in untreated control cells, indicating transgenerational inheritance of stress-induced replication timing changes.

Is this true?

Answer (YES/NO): YES